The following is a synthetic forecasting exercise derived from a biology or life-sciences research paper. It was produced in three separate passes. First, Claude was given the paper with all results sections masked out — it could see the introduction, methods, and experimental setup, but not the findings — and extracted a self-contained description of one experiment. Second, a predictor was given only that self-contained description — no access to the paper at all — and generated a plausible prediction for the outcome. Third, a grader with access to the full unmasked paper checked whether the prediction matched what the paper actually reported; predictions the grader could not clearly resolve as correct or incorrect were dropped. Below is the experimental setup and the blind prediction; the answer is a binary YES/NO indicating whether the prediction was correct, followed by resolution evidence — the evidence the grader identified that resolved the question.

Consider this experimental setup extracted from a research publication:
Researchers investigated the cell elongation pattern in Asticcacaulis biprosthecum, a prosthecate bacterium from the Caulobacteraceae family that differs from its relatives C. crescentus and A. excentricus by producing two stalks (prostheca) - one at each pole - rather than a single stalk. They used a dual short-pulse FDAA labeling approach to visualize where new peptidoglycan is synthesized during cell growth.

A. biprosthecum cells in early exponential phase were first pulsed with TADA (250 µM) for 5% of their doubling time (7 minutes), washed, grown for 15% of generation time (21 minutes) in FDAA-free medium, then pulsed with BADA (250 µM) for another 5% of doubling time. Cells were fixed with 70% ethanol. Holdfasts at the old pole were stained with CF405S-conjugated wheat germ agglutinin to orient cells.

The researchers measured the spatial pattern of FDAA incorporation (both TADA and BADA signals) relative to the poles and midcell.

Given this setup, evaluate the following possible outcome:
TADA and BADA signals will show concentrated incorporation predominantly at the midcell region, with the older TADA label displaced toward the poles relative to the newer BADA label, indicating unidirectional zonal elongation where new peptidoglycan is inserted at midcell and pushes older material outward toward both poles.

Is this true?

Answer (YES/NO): NO